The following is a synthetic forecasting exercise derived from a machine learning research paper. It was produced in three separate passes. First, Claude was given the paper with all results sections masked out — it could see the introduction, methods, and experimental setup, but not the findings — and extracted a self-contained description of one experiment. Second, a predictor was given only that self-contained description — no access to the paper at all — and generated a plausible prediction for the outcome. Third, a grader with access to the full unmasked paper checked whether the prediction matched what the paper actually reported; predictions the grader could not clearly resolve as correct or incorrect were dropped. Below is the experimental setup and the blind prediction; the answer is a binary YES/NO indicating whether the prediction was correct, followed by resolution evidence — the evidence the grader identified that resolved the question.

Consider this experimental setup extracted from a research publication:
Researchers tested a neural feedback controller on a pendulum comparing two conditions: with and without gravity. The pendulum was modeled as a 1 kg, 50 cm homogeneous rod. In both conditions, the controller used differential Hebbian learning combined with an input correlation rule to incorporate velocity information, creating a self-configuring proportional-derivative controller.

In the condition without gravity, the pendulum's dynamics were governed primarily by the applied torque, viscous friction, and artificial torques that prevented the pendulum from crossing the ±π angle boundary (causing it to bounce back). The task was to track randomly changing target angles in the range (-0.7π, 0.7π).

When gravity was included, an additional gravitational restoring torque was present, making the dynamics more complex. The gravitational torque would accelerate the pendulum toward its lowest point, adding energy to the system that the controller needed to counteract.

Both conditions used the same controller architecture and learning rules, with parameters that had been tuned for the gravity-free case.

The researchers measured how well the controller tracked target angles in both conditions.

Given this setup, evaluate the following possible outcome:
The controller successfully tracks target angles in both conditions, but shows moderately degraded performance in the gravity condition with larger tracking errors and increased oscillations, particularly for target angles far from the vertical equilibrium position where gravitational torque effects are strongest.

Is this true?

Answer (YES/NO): NO